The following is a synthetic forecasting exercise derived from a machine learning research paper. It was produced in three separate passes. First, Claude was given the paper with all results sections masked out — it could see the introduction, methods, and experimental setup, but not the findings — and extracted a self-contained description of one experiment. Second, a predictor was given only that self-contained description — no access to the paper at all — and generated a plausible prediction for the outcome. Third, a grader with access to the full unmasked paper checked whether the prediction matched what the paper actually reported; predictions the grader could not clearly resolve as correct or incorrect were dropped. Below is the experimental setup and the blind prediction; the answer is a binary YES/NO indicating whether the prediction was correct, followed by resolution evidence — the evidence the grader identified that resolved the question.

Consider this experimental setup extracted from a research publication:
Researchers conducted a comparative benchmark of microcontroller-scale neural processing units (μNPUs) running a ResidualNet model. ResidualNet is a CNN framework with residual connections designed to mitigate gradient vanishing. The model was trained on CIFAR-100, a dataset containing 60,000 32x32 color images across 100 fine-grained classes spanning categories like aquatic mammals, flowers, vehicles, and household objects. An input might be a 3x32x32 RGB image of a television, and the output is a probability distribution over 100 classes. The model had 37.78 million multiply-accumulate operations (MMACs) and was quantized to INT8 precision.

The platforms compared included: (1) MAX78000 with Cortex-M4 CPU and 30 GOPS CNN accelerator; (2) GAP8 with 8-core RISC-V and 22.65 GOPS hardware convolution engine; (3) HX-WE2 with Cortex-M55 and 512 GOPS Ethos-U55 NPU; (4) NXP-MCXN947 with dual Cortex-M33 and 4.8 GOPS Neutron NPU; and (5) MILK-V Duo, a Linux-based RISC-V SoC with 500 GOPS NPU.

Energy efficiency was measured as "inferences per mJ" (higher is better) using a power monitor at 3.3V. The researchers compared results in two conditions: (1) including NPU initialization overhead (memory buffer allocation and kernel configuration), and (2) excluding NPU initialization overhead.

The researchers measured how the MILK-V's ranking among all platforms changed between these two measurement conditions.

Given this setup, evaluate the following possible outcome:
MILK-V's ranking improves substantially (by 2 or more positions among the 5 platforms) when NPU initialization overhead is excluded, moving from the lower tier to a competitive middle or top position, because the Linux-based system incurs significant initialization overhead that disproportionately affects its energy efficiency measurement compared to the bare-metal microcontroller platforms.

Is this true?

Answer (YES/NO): YES